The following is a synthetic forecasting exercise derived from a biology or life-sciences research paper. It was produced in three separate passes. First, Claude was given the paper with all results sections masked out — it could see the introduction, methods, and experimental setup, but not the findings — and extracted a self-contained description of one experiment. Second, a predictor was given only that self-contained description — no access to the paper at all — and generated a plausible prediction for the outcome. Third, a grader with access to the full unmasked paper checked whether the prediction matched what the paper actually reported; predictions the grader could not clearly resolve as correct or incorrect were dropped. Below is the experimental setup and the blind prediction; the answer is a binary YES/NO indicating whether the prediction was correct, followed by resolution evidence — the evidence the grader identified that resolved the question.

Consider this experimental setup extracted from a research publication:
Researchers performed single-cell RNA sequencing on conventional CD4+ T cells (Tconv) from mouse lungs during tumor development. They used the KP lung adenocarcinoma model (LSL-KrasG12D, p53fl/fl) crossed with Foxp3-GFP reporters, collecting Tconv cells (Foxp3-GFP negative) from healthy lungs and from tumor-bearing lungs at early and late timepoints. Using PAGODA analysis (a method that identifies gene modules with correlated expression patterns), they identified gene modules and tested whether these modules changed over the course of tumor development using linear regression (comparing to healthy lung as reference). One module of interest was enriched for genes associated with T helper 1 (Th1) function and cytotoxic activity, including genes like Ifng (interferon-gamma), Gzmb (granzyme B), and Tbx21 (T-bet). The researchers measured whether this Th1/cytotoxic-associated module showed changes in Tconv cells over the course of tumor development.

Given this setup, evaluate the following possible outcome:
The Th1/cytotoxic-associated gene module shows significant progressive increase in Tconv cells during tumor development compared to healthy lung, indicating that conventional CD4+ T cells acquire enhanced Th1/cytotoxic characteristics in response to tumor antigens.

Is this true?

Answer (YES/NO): NO